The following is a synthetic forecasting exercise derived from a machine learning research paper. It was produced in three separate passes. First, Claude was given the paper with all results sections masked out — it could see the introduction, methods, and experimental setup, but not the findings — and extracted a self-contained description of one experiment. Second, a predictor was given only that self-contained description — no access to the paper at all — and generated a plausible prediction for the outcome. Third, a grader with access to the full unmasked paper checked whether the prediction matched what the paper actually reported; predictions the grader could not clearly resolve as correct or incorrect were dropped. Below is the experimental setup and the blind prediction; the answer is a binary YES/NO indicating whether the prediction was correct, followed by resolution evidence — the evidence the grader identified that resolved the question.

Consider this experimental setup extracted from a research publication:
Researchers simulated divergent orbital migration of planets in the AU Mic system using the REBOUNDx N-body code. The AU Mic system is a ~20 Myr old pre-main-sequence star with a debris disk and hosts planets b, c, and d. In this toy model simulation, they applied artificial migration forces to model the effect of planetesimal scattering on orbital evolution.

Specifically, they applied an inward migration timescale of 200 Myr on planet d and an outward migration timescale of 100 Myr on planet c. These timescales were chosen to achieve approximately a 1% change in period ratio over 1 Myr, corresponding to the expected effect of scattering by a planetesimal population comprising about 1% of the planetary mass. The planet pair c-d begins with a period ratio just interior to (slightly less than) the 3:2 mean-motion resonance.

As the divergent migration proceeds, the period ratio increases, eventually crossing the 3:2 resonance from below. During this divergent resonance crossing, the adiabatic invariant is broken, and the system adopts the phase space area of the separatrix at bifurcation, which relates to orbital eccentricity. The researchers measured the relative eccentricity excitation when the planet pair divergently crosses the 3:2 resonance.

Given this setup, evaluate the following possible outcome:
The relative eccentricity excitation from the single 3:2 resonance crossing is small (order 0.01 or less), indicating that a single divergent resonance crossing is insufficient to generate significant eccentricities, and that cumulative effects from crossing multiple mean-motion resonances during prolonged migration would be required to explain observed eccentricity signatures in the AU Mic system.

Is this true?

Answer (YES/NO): NO